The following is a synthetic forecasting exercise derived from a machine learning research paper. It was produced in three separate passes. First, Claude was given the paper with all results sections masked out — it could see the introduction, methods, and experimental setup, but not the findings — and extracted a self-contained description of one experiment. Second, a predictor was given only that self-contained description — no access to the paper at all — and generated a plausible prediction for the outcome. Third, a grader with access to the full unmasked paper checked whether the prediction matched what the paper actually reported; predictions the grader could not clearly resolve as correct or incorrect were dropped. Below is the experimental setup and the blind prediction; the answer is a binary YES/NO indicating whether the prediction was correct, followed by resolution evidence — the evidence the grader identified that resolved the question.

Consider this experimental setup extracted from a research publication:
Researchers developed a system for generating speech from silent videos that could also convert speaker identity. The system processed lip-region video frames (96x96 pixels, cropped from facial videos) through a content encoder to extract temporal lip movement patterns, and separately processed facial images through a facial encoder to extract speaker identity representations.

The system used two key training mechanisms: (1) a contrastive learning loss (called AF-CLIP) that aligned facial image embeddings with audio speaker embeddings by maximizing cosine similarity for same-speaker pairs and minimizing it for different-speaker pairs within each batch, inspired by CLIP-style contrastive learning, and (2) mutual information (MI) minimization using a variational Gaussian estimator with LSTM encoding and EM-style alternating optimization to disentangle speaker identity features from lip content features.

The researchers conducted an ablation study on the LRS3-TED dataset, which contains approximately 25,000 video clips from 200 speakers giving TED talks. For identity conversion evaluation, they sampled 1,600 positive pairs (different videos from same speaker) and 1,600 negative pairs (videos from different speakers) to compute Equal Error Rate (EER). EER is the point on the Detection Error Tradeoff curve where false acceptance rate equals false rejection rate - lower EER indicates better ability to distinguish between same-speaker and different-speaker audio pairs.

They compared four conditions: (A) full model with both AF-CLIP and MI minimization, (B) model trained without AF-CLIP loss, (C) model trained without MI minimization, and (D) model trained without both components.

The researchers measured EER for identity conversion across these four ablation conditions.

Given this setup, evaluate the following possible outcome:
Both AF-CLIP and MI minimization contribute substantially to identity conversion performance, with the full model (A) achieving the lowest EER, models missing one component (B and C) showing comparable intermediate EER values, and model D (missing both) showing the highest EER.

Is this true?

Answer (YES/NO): NO